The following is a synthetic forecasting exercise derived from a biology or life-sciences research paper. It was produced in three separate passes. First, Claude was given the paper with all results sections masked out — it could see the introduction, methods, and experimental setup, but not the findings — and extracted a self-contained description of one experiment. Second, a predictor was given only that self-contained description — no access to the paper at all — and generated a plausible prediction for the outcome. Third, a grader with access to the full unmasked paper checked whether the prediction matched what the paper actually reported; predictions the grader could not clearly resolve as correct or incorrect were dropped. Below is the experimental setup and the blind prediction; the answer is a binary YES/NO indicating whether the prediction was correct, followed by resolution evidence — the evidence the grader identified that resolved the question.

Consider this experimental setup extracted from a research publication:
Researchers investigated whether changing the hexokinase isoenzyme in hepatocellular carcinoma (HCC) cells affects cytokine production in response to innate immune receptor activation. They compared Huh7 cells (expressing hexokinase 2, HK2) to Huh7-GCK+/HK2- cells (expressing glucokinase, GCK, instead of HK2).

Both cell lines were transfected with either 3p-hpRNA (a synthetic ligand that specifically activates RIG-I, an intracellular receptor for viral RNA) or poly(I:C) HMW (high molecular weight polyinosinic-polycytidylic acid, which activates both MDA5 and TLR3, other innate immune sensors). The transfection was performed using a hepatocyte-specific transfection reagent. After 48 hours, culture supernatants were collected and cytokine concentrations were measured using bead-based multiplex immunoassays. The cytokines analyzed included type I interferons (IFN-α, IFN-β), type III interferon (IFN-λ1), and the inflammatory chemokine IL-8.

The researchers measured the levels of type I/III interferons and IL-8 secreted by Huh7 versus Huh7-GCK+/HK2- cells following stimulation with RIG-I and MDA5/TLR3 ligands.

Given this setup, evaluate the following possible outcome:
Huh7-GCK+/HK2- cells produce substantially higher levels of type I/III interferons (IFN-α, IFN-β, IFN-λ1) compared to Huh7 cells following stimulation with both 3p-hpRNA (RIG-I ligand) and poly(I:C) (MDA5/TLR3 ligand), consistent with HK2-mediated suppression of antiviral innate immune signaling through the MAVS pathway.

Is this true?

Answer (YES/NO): YES